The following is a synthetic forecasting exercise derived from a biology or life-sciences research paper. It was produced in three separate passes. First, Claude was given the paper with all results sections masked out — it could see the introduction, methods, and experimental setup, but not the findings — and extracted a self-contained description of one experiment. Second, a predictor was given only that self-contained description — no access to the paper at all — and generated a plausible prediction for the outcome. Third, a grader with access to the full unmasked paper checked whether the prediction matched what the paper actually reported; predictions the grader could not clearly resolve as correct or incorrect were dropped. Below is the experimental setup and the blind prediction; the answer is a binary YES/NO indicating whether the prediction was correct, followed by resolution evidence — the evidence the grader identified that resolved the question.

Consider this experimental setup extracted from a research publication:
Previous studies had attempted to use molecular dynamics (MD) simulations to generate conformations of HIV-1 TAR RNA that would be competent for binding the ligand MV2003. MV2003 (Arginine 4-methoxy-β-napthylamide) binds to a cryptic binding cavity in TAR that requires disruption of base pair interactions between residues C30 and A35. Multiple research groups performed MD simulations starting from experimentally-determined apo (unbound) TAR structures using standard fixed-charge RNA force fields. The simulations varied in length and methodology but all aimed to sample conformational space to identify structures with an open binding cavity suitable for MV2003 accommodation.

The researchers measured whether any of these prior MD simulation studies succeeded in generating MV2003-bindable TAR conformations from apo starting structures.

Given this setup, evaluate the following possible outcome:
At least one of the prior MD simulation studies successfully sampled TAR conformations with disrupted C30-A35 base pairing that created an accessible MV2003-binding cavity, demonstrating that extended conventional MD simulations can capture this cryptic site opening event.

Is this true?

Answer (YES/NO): NO